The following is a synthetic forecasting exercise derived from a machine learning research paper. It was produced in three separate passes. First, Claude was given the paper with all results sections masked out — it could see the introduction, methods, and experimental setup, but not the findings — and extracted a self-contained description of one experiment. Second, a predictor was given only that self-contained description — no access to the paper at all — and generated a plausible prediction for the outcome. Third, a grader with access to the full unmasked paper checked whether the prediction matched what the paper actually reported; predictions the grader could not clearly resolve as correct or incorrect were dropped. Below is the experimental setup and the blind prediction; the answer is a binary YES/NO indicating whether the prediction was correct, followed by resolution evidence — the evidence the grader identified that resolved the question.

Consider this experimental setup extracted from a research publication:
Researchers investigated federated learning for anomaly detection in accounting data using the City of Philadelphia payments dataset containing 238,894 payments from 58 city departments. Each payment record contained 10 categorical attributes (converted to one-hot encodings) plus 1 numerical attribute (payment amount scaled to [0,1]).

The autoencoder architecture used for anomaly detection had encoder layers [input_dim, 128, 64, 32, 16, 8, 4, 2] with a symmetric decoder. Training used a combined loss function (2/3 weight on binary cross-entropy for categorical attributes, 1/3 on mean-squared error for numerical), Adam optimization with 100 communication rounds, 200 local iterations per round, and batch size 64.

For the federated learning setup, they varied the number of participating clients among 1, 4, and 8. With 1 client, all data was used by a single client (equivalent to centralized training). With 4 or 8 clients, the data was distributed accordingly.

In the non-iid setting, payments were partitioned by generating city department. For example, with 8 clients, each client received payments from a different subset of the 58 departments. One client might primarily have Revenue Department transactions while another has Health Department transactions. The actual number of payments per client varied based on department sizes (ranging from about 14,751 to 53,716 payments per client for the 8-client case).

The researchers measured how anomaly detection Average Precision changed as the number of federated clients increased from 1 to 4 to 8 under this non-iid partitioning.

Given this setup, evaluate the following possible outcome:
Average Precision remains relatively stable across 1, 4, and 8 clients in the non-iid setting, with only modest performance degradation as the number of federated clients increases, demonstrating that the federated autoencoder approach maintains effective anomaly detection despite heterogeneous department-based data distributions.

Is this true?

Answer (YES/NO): NO